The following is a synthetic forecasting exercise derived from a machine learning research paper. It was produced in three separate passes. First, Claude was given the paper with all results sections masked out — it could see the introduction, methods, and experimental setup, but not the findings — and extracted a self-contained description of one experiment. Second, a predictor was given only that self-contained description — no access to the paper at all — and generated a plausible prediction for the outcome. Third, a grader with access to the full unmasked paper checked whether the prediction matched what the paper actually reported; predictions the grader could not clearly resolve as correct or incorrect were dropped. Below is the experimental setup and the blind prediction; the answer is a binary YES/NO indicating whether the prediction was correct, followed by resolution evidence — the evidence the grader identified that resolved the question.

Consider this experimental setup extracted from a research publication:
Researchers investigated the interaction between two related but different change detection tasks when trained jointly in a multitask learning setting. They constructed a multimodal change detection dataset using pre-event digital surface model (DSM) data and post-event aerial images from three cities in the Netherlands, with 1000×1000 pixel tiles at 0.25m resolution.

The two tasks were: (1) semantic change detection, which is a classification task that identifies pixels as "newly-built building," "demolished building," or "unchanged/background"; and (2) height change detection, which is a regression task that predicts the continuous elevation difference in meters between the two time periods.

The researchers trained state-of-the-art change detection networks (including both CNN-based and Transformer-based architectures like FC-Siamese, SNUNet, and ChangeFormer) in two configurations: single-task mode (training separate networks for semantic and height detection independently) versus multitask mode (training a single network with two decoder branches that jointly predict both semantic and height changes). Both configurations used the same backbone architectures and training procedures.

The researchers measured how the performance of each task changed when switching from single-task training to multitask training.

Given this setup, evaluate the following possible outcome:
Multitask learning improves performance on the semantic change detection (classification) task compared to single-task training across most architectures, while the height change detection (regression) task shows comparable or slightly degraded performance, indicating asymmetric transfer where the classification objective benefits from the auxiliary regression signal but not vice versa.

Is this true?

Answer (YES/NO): NO